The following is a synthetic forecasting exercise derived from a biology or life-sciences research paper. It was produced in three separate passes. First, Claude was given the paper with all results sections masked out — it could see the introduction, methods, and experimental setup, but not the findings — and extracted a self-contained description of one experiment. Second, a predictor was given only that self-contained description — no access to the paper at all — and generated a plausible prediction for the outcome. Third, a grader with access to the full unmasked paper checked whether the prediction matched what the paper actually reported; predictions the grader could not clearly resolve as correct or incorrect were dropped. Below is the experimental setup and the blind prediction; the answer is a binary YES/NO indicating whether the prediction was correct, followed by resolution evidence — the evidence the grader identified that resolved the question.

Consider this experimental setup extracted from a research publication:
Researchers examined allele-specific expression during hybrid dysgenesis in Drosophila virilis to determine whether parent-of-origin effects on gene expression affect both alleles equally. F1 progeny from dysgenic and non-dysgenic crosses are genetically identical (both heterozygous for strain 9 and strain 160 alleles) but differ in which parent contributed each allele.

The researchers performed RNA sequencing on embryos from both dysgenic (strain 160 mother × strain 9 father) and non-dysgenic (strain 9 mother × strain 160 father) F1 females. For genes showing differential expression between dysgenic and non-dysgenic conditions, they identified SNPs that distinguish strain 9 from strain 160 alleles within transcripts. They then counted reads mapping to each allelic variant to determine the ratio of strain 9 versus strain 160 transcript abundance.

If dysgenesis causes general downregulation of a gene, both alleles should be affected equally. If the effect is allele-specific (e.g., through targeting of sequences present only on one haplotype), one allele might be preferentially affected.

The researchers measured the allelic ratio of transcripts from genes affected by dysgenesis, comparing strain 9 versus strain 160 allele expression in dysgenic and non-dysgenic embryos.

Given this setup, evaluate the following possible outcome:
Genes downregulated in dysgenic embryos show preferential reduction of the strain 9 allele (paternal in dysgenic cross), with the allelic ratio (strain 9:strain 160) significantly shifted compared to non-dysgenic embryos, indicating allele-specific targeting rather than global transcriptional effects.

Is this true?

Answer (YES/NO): NO